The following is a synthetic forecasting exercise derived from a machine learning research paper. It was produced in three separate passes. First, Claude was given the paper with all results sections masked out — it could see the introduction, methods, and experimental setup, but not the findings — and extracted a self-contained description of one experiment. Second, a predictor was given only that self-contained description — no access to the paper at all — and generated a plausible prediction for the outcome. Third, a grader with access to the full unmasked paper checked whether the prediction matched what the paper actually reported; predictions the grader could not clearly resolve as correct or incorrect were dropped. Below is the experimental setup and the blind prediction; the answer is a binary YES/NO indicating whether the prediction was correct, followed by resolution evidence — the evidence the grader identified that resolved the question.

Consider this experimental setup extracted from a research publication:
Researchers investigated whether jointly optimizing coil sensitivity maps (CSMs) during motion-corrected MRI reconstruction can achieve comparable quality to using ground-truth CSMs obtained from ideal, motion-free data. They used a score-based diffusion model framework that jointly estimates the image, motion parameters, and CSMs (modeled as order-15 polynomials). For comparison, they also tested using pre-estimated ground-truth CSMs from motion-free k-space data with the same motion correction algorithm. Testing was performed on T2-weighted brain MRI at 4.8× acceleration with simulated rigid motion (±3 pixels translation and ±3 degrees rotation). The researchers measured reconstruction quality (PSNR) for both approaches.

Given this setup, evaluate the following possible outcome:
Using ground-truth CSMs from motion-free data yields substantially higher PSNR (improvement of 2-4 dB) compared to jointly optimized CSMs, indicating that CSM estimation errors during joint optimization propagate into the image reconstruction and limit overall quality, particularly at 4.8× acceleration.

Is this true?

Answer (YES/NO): NO